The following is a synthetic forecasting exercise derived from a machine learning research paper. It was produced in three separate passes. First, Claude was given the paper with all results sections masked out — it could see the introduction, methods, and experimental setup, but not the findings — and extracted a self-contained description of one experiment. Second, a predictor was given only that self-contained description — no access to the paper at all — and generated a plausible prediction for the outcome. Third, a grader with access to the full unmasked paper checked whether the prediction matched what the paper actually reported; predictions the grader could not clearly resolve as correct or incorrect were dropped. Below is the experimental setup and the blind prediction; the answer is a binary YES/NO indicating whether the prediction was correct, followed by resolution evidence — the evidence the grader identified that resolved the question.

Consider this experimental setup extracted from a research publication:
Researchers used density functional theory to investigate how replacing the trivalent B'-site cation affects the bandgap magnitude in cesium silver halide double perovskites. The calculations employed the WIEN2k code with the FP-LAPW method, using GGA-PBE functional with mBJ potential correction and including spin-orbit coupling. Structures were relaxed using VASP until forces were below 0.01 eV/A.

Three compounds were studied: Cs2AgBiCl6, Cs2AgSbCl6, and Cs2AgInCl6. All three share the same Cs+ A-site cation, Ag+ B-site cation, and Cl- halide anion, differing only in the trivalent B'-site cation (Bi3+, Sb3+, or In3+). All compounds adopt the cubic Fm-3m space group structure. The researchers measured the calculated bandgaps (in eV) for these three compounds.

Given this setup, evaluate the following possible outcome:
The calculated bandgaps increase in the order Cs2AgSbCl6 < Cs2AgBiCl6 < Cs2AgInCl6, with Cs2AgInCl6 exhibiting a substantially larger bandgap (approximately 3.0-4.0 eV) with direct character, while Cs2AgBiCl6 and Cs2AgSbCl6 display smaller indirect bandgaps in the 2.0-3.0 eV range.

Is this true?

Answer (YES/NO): YES